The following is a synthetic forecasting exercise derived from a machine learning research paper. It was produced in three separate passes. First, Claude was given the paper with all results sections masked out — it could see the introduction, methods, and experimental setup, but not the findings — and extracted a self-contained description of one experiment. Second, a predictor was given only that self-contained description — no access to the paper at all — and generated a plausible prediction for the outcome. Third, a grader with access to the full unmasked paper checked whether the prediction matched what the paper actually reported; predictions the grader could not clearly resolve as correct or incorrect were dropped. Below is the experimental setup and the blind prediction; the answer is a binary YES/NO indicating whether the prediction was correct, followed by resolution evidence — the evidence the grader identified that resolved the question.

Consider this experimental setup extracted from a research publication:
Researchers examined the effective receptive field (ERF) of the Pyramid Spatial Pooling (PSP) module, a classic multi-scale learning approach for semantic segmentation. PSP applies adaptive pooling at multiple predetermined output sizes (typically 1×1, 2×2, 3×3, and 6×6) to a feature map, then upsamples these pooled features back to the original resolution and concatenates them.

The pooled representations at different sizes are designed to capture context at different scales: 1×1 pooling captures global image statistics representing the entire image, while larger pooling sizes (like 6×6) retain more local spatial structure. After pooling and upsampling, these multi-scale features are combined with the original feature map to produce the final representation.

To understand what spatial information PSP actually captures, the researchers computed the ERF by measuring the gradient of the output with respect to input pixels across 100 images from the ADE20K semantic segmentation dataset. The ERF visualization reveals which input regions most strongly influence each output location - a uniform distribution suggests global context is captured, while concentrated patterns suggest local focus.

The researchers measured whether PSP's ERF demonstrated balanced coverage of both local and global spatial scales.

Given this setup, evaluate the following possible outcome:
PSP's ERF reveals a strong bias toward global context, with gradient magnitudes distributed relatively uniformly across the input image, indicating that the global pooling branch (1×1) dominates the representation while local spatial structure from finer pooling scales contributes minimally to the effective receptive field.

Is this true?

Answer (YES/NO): YES